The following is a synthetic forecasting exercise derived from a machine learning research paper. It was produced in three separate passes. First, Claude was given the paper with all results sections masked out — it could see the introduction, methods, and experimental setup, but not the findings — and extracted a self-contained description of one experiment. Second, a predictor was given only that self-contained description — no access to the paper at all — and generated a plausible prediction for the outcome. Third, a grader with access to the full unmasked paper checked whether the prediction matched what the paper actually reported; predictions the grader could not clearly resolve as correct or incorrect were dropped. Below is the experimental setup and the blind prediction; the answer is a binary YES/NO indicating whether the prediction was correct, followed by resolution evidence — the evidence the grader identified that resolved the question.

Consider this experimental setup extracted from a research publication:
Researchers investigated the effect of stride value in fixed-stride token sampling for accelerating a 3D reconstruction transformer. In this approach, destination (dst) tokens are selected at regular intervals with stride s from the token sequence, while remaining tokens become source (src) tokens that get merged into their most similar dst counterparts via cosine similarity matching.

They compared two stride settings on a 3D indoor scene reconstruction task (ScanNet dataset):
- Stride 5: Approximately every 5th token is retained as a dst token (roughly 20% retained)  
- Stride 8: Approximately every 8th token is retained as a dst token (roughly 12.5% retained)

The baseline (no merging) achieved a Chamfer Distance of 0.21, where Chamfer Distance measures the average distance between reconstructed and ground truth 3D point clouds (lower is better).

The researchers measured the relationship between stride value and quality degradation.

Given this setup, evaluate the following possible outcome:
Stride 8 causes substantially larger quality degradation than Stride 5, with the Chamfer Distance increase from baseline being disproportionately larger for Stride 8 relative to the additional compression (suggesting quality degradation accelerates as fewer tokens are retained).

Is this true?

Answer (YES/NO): YES